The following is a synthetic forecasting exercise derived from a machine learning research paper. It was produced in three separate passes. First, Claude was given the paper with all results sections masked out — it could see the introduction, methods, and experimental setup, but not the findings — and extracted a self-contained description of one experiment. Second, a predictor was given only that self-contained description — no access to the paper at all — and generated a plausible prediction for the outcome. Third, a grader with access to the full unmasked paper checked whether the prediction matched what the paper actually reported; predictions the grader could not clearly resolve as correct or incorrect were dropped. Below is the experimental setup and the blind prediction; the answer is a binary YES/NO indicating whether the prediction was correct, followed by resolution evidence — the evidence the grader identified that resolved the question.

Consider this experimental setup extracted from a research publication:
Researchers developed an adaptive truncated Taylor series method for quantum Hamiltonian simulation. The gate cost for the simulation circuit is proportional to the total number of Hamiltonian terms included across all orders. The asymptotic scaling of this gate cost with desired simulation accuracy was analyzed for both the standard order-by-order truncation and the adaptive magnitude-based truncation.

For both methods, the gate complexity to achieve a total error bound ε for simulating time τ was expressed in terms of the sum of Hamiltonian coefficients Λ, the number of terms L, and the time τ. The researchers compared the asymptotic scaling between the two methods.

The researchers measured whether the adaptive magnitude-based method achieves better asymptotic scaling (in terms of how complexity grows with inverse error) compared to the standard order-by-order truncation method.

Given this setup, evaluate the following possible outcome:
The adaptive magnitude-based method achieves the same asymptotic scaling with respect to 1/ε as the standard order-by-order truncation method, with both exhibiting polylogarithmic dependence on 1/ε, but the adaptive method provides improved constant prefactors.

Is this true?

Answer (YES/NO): YES